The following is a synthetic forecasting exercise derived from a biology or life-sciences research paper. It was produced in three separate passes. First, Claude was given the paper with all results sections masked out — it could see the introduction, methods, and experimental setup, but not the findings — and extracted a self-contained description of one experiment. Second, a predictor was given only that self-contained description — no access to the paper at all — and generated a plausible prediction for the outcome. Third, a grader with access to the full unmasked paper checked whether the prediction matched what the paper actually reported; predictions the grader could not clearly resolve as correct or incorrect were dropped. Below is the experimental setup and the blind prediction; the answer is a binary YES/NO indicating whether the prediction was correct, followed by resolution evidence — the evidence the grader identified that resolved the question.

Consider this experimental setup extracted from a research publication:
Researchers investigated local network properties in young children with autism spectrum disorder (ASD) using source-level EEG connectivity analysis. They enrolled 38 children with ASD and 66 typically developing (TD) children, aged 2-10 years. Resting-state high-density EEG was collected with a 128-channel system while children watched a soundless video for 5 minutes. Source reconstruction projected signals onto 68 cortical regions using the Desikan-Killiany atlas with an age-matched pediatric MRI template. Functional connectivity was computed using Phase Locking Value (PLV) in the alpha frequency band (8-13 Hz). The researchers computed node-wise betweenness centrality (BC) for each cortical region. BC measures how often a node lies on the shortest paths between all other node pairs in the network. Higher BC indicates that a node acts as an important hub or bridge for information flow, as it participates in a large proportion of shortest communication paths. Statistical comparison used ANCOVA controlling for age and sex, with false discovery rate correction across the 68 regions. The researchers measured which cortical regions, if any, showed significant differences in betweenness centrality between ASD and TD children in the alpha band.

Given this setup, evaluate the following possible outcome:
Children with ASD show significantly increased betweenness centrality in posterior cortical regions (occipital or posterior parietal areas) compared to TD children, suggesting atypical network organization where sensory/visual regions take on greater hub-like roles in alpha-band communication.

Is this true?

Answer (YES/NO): YES